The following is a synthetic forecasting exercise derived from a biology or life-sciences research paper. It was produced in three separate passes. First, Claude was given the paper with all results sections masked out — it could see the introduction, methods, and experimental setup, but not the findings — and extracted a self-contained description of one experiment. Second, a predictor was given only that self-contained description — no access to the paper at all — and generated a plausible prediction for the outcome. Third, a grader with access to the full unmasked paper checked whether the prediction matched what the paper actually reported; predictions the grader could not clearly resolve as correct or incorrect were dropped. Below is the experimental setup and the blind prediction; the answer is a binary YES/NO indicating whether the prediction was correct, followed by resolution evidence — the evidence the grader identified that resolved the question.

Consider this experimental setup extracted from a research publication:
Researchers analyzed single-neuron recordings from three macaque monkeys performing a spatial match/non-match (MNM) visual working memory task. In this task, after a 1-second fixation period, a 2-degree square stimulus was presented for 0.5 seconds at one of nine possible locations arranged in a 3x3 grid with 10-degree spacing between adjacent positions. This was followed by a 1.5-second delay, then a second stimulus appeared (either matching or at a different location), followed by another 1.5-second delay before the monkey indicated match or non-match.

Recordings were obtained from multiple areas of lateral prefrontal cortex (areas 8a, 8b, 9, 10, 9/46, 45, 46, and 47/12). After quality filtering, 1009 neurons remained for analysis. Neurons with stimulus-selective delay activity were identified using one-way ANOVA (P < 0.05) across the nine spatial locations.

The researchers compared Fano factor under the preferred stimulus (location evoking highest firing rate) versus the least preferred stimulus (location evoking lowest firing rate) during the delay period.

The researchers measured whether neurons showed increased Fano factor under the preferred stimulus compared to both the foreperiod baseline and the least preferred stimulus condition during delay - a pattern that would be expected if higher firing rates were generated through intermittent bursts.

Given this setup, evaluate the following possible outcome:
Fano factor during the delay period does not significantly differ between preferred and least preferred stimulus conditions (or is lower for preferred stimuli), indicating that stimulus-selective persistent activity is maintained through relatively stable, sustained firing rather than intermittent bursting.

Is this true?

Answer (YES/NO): NO